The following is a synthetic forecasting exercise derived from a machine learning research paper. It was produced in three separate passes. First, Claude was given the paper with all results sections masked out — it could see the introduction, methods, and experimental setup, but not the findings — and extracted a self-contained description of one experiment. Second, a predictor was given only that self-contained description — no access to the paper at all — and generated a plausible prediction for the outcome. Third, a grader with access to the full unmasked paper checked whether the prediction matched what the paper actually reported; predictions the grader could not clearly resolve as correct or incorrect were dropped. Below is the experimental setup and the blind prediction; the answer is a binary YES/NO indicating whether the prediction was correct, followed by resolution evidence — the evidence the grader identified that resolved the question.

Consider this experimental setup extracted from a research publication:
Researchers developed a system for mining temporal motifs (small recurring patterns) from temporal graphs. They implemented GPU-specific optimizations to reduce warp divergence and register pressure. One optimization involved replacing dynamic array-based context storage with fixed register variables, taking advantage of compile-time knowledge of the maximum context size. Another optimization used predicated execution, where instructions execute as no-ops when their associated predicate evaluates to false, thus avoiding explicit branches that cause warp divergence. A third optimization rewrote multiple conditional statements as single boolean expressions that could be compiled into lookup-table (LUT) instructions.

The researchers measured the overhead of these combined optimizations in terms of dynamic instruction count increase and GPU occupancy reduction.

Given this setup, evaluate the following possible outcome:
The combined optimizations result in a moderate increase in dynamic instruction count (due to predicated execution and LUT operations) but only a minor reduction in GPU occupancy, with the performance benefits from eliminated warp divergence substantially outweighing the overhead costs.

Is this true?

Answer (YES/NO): NO